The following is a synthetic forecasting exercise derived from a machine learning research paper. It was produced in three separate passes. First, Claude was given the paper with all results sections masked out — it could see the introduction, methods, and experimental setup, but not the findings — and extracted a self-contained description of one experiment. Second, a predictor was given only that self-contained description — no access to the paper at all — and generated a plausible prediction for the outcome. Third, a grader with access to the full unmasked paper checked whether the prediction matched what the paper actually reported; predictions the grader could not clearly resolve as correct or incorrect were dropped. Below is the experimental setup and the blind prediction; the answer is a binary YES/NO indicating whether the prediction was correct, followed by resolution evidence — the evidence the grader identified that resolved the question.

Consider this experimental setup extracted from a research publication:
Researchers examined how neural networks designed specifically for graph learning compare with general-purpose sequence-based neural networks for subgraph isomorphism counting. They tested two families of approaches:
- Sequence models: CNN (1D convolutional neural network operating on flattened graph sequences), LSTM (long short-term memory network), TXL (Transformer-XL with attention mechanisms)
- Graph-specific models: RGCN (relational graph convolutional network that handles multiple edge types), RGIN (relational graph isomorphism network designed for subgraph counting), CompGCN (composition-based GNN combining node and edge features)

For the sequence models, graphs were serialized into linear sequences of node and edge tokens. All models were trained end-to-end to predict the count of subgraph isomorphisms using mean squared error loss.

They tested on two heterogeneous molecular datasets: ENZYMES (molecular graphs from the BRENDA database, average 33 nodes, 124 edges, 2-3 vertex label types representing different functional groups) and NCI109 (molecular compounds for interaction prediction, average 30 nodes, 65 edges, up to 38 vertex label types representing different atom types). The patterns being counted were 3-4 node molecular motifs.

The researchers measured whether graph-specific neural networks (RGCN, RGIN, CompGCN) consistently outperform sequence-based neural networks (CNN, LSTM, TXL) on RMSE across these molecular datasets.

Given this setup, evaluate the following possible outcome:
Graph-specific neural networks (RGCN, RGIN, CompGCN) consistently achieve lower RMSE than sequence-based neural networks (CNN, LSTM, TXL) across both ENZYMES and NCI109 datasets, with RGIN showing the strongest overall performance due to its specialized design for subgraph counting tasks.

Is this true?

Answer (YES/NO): NO